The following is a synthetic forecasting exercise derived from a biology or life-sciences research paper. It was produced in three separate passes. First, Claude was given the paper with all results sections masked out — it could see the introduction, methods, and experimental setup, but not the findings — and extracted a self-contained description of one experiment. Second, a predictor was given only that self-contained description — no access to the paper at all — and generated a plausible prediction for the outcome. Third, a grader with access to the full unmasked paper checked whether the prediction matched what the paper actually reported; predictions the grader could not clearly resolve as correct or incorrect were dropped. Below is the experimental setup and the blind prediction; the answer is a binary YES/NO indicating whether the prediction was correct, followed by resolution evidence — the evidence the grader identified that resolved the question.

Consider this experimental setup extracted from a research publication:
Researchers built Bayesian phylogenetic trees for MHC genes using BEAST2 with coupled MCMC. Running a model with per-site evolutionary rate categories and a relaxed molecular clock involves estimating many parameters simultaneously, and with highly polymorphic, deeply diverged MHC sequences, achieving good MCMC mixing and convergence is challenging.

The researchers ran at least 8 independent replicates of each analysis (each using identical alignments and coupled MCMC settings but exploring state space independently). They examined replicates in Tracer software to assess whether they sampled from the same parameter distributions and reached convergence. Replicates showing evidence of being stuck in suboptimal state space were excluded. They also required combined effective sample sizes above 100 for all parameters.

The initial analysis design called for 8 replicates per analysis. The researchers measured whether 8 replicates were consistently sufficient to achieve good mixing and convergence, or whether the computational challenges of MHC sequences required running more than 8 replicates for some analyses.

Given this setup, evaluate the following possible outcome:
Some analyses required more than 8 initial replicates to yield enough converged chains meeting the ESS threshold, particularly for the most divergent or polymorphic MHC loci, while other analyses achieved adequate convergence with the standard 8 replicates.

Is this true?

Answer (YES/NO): NO